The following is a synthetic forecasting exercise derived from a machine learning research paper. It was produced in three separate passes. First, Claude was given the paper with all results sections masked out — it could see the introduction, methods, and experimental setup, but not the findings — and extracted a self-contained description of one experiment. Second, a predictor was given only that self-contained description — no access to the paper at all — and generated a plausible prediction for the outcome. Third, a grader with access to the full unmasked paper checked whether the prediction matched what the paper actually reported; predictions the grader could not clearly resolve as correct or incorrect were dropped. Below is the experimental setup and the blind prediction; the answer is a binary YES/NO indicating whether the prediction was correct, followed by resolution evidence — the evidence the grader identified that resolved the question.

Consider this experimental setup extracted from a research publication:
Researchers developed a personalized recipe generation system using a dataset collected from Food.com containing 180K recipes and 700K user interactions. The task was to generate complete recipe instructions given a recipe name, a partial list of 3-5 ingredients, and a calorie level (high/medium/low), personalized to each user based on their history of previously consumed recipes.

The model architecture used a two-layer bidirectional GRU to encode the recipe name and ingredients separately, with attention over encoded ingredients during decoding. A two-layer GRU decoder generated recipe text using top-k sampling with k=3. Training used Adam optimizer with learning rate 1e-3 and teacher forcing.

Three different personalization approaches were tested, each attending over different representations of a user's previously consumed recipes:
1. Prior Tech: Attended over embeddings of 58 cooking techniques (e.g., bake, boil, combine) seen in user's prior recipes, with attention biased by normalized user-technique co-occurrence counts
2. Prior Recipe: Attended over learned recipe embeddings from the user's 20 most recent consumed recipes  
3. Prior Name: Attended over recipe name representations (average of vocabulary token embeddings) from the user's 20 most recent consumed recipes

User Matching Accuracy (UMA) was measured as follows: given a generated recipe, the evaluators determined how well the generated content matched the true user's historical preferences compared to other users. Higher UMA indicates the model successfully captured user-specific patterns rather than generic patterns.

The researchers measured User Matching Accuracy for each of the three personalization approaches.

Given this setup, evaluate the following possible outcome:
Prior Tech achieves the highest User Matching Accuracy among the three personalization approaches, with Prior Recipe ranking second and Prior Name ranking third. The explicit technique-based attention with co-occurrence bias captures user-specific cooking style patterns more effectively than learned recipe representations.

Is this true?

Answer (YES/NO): NO